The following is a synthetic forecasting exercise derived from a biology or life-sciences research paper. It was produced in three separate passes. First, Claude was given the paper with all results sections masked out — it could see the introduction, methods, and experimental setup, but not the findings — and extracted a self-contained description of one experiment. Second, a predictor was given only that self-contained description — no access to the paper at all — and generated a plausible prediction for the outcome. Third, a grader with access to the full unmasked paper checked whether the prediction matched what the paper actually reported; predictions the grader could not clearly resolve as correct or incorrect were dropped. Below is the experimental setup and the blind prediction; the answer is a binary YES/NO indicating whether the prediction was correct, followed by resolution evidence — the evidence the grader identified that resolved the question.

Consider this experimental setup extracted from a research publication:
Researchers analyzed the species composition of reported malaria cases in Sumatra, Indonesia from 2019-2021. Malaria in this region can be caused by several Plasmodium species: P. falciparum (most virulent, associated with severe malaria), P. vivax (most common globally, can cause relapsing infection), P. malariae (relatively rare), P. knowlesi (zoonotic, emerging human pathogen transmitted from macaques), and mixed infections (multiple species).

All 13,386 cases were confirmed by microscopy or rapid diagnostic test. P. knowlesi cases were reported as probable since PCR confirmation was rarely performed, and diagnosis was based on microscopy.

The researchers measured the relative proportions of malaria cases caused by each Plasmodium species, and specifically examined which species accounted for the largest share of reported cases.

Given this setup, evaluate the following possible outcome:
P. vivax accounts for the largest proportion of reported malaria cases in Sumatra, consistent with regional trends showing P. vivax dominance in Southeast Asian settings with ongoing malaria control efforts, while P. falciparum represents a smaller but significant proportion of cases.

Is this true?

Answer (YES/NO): YES